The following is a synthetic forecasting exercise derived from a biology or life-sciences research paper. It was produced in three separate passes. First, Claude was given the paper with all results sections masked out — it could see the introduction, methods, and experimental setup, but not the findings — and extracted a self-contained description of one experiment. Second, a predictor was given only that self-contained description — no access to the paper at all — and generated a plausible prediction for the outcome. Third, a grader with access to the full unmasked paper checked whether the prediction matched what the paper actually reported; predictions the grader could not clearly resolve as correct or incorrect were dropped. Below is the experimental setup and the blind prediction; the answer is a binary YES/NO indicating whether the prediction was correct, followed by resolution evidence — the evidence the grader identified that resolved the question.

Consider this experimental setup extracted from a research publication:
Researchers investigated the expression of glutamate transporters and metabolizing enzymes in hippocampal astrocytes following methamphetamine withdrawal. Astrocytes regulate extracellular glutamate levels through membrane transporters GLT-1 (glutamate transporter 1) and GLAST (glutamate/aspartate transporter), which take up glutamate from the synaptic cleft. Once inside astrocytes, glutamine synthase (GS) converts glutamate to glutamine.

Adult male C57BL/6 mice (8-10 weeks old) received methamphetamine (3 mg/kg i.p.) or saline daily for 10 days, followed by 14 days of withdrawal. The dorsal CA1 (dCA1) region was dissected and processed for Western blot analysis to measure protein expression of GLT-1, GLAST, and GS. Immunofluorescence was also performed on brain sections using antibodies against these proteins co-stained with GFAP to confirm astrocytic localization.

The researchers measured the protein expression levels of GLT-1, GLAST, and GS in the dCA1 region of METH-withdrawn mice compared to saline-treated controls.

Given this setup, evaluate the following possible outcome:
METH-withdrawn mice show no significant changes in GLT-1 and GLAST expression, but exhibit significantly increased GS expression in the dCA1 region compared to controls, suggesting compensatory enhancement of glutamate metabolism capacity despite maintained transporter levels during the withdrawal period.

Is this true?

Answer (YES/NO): NO